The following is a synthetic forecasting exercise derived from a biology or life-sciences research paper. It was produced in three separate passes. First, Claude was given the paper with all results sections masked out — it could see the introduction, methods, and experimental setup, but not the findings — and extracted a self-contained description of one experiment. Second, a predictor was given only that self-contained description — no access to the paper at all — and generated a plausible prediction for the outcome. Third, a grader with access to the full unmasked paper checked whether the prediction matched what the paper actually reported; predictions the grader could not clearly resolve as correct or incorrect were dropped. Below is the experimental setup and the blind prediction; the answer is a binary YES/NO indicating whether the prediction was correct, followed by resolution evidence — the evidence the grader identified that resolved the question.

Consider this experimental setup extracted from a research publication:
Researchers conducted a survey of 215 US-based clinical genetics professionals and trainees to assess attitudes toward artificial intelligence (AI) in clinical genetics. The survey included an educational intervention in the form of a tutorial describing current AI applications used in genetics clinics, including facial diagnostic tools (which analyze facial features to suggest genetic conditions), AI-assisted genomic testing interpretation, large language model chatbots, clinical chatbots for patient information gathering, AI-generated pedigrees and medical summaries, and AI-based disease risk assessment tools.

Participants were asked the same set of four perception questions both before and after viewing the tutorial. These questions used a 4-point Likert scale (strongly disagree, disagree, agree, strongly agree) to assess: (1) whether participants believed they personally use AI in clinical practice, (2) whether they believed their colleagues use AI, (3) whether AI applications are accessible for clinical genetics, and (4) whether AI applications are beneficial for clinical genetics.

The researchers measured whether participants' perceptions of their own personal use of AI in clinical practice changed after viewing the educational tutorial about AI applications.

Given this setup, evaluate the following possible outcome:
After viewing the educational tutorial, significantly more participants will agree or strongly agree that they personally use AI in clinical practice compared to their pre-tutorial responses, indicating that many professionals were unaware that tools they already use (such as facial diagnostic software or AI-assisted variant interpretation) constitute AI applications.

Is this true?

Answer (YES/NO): YES